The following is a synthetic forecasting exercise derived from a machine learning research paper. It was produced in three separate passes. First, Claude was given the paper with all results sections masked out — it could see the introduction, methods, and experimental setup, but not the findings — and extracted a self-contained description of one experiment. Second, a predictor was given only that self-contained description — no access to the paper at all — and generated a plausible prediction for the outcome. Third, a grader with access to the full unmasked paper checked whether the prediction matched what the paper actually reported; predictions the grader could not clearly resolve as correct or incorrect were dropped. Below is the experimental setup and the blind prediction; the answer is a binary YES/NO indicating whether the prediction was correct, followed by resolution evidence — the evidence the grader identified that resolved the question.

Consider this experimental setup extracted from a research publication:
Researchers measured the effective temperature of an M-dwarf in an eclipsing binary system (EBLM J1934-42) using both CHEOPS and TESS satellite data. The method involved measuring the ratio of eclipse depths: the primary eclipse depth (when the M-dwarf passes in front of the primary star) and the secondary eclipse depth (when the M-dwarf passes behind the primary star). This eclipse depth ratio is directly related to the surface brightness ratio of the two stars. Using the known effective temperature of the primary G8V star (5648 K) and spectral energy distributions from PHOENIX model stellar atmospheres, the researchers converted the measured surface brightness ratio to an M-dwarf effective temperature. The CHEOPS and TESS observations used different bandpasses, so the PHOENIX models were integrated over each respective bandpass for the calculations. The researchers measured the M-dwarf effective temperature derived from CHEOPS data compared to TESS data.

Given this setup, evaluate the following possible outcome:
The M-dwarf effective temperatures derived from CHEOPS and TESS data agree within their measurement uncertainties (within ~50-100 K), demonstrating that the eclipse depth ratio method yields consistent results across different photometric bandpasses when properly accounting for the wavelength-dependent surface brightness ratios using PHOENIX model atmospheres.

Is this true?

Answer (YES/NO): YES